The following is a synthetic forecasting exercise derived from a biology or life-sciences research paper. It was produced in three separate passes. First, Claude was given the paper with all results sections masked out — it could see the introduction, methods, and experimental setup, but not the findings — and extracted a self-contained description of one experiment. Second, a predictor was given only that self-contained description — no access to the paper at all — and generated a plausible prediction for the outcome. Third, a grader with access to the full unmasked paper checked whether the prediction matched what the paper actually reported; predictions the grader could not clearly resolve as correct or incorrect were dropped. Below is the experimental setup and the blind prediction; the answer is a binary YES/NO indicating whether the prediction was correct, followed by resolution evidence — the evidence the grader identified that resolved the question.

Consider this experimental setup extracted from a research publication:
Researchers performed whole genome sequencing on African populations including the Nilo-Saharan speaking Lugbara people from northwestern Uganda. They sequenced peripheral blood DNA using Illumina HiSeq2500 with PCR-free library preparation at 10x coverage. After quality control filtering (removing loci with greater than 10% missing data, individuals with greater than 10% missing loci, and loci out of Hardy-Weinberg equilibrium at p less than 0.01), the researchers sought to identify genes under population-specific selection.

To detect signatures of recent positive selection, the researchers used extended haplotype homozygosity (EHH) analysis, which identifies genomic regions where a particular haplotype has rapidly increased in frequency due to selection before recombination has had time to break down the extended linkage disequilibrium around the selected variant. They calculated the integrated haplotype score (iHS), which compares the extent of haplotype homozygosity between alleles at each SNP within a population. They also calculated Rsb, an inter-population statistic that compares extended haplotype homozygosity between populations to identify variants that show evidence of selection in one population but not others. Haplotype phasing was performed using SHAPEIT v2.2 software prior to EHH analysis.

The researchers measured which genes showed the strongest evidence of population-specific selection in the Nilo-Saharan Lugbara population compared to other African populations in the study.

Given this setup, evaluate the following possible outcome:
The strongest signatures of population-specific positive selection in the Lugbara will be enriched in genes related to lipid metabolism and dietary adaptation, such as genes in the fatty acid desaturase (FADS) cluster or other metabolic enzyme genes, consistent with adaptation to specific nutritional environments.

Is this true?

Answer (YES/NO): NO